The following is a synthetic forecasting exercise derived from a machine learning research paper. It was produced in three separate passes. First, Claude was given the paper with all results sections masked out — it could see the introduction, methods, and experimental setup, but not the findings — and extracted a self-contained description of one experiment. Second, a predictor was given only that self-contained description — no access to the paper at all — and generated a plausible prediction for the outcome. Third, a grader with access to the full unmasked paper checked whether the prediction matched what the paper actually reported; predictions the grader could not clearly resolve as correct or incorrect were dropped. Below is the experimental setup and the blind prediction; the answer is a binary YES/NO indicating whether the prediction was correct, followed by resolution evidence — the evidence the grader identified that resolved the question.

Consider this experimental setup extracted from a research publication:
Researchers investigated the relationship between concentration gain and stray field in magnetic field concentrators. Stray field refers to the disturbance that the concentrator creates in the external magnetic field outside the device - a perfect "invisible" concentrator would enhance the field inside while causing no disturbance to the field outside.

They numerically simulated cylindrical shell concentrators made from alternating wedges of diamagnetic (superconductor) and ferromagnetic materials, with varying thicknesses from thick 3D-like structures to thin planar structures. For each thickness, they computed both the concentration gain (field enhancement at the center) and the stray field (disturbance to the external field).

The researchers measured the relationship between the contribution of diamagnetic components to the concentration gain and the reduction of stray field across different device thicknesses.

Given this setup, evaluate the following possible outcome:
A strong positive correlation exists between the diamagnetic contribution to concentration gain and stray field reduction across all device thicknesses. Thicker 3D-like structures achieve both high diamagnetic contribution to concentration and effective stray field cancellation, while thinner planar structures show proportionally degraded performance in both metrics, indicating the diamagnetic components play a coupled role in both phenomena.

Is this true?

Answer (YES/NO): YES